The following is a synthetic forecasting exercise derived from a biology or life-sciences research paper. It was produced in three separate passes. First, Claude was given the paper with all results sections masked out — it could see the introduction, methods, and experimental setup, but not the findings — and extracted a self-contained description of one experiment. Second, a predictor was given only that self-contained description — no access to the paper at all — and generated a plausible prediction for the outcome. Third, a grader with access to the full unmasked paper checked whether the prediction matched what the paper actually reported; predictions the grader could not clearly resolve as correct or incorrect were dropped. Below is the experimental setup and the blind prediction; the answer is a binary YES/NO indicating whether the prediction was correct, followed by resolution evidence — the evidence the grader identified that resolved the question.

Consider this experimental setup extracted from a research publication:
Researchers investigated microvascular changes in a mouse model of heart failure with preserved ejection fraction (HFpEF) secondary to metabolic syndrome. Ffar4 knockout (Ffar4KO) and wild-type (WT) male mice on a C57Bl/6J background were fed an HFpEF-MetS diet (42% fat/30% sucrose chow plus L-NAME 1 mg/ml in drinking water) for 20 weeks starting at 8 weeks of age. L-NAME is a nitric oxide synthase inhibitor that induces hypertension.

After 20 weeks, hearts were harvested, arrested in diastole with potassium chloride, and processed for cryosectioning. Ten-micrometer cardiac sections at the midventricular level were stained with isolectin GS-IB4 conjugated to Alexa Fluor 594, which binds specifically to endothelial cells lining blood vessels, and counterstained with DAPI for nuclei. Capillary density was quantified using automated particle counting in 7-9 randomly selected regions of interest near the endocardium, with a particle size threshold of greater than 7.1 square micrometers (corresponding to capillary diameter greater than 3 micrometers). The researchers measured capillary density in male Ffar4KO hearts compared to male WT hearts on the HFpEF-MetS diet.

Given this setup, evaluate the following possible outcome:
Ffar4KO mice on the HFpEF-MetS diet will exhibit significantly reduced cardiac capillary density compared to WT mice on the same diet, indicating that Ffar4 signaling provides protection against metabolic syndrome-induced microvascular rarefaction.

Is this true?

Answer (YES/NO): YES